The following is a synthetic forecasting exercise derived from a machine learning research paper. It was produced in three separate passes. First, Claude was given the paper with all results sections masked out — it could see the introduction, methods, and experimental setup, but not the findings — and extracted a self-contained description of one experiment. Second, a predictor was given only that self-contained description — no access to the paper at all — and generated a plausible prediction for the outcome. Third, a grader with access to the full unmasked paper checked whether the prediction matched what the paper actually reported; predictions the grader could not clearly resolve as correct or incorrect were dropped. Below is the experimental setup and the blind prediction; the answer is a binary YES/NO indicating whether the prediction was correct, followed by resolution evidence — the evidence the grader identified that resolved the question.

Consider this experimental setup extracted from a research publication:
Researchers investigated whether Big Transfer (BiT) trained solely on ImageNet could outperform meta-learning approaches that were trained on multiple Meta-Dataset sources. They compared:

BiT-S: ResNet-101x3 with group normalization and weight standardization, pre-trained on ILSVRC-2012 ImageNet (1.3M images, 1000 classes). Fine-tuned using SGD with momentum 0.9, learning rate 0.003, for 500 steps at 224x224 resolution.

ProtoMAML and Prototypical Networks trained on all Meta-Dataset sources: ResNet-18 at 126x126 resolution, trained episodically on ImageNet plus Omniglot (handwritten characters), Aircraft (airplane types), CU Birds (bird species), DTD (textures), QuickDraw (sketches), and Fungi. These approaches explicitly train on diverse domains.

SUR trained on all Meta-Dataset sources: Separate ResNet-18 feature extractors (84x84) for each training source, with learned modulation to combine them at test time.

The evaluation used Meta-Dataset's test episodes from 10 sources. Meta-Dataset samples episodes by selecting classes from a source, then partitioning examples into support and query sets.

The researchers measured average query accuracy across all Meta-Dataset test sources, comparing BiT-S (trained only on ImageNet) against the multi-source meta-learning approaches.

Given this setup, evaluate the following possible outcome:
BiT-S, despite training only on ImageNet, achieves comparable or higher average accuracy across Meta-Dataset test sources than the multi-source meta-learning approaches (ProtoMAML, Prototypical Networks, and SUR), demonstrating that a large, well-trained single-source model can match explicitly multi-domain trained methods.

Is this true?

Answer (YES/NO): NO